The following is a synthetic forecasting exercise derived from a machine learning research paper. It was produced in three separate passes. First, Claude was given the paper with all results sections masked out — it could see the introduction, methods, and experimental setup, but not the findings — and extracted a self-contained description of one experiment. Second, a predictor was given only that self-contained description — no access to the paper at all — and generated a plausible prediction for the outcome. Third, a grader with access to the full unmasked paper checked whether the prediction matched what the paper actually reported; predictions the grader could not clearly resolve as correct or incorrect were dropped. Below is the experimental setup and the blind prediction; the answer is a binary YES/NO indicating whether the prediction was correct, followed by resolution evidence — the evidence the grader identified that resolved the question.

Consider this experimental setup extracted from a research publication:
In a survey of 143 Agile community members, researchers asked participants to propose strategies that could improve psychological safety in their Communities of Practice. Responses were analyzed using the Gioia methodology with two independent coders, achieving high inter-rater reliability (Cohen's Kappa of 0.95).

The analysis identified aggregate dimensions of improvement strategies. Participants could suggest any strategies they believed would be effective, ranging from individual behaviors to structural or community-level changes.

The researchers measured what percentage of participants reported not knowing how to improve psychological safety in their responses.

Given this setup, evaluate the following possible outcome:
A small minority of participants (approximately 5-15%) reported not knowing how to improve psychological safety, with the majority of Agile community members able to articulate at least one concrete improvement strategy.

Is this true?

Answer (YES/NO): NO